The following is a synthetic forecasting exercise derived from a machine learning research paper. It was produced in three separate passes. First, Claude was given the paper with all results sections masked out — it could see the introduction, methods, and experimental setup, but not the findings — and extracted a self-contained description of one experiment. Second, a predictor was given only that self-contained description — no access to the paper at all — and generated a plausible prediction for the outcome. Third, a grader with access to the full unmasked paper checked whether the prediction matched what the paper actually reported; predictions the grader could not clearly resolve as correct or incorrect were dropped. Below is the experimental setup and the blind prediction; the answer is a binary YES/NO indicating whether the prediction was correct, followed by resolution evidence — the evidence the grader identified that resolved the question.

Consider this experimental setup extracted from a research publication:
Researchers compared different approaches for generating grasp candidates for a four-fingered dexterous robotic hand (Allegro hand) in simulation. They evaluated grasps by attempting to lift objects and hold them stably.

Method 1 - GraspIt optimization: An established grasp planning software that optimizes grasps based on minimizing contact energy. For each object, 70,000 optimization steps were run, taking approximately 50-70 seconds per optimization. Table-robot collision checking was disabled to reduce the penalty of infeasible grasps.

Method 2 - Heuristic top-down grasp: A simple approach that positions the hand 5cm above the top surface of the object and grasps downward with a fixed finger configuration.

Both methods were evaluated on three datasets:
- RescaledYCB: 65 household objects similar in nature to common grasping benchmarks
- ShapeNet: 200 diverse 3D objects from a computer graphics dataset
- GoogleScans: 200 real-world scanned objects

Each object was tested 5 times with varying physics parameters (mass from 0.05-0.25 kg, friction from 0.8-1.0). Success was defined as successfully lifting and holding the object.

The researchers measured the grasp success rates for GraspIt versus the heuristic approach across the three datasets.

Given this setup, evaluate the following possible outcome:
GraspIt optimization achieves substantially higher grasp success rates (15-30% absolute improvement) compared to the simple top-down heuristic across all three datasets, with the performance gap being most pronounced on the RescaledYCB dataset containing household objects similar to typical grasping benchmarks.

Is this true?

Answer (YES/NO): NO